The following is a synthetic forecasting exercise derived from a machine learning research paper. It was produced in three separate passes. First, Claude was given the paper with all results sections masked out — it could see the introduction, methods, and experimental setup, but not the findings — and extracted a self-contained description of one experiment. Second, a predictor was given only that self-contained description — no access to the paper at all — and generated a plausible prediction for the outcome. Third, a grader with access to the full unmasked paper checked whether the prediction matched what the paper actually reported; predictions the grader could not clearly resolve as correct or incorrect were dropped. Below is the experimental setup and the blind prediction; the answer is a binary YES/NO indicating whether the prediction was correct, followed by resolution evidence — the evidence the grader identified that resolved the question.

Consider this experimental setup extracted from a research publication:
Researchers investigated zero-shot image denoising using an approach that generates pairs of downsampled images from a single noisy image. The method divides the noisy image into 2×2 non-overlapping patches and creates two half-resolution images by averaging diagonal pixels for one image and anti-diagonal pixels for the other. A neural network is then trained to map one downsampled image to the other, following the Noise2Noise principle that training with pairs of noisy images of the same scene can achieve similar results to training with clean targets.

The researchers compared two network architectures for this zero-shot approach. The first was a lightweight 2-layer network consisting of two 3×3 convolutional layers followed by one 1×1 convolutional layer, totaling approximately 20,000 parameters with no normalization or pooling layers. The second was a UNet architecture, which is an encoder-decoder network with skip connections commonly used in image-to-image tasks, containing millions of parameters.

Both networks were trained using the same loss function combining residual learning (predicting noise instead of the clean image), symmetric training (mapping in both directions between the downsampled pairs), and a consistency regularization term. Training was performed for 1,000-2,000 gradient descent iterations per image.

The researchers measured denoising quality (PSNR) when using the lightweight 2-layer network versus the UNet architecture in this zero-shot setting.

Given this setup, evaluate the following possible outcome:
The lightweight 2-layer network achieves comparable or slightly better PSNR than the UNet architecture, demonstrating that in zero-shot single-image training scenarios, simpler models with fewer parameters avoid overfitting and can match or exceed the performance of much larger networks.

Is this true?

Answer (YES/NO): NO